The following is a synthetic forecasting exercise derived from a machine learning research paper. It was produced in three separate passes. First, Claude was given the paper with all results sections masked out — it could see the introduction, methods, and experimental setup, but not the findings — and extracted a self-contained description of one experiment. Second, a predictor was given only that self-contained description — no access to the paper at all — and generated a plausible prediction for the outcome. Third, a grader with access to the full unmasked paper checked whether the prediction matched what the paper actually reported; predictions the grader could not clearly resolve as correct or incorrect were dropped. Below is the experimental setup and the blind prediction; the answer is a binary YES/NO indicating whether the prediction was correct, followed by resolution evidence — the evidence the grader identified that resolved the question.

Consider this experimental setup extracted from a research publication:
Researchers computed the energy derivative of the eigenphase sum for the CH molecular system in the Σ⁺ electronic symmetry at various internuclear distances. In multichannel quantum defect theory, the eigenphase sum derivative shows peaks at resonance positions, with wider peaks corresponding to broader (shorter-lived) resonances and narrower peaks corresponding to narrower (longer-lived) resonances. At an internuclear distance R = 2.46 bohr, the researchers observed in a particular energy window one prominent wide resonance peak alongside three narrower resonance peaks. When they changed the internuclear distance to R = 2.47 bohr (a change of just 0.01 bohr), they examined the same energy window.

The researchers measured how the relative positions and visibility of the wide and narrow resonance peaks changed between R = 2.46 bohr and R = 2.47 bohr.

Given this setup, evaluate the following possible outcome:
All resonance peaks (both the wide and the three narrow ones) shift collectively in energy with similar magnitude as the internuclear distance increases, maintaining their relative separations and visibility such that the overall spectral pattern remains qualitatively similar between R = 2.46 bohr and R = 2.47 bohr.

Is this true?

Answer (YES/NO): NO